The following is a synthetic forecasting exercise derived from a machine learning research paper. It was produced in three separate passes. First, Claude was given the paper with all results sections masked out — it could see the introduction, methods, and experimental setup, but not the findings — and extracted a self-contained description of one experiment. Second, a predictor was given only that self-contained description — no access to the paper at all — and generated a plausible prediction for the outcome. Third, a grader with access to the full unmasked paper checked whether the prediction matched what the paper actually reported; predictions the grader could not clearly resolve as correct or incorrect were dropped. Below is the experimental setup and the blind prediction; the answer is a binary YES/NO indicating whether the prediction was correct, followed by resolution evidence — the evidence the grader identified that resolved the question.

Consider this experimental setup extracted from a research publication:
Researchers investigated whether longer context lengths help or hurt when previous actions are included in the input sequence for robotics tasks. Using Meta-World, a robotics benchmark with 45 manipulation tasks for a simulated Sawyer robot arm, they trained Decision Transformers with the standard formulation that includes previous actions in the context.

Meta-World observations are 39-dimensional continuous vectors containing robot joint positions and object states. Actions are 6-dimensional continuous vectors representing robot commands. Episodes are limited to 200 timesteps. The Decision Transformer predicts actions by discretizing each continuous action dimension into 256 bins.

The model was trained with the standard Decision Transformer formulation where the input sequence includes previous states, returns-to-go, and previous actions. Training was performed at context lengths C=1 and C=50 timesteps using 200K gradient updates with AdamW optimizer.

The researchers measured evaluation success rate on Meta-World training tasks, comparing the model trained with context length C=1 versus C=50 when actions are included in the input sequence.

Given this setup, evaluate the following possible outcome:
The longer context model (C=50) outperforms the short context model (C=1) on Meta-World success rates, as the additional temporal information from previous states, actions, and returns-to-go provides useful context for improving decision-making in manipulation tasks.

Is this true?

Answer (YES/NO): NO